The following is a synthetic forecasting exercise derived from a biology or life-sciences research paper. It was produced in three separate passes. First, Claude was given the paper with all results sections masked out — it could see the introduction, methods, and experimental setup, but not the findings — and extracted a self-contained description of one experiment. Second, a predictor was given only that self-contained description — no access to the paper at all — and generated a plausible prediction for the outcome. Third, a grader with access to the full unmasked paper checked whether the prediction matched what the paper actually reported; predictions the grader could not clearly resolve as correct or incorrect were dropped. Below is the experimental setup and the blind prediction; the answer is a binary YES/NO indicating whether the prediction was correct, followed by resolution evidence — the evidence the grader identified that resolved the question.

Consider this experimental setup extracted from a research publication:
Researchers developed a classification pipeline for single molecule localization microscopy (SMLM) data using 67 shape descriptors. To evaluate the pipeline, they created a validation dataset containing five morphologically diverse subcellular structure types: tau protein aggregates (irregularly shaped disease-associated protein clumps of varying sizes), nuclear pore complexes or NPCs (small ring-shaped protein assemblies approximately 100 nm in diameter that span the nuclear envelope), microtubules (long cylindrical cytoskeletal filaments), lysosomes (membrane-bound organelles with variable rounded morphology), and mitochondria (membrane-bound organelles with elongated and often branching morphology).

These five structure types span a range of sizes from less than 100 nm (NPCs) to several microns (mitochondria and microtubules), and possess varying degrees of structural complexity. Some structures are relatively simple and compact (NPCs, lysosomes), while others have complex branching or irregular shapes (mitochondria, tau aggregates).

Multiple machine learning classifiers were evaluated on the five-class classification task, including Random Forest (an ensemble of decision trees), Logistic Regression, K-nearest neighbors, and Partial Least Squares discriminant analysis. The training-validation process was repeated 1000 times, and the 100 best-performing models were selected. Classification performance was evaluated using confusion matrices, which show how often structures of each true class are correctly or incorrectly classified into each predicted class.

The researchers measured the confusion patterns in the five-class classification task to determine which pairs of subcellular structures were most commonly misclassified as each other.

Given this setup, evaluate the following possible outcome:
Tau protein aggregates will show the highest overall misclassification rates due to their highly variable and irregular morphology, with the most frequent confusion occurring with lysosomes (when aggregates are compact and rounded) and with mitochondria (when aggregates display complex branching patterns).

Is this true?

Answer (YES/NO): NO